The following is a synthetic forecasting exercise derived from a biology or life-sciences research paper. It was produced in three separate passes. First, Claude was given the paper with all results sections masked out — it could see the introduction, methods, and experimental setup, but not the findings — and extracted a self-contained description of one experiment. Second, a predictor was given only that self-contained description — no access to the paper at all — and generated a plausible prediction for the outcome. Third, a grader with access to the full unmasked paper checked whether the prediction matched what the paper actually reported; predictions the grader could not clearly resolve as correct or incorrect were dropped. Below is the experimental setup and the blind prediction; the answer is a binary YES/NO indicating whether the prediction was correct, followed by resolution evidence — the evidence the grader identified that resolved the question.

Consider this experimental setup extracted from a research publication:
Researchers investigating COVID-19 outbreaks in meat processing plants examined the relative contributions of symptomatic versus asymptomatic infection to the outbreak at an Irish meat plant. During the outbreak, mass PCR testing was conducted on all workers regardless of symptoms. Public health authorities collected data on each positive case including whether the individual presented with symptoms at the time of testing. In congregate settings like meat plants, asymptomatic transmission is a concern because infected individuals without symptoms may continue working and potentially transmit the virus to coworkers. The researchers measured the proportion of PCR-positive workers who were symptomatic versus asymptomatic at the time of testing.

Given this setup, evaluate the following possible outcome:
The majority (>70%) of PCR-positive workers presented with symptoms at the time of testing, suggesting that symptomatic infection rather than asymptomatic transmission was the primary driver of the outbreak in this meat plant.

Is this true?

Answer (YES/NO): NO